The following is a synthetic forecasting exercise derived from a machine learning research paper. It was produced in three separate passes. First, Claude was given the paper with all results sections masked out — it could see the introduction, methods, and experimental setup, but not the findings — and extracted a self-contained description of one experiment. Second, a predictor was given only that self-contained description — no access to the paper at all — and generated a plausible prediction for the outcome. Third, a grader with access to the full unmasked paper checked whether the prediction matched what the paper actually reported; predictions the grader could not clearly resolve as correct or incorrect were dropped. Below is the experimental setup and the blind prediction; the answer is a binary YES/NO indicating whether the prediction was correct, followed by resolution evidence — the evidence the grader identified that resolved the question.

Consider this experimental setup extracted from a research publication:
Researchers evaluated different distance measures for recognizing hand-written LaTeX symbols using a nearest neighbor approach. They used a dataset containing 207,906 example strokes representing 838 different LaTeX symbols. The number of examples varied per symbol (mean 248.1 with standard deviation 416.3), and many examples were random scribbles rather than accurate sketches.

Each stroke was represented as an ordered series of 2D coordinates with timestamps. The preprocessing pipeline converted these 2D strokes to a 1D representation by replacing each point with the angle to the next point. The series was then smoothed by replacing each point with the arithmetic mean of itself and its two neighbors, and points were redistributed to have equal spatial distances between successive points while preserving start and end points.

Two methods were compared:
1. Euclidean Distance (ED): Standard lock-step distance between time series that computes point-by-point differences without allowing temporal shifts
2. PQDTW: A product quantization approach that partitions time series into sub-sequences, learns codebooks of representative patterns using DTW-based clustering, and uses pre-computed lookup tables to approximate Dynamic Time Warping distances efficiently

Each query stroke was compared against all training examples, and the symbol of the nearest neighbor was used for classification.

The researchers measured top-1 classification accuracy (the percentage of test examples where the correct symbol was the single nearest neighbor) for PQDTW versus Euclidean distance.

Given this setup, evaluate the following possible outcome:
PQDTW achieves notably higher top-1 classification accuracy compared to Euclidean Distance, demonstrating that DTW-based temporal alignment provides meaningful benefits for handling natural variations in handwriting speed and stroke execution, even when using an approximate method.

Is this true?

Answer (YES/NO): NO